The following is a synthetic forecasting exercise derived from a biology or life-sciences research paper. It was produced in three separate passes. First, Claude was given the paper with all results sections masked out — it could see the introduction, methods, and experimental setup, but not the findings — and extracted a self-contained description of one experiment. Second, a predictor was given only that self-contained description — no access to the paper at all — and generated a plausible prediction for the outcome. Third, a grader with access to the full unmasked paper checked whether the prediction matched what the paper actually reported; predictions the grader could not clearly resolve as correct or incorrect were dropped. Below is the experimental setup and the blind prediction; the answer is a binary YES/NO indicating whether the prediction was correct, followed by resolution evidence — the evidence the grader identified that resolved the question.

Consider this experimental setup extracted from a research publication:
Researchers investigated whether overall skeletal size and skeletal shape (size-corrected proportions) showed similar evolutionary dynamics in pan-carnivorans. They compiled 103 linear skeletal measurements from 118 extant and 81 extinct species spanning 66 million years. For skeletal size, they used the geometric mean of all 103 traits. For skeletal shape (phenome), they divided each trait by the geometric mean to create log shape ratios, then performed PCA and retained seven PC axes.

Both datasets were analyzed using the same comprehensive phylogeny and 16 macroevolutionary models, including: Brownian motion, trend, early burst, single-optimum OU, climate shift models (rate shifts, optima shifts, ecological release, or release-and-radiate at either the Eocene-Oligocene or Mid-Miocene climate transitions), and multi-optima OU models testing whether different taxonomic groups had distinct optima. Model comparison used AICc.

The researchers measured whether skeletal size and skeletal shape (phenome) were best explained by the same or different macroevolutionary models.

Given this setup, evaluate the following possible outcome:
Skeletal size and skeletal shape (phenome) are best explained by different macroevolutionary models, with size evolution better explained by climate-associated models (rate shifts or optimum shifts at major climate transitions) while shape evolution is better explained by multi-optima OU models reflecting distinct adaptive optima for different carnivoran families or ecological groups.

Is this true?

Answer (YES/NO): NO